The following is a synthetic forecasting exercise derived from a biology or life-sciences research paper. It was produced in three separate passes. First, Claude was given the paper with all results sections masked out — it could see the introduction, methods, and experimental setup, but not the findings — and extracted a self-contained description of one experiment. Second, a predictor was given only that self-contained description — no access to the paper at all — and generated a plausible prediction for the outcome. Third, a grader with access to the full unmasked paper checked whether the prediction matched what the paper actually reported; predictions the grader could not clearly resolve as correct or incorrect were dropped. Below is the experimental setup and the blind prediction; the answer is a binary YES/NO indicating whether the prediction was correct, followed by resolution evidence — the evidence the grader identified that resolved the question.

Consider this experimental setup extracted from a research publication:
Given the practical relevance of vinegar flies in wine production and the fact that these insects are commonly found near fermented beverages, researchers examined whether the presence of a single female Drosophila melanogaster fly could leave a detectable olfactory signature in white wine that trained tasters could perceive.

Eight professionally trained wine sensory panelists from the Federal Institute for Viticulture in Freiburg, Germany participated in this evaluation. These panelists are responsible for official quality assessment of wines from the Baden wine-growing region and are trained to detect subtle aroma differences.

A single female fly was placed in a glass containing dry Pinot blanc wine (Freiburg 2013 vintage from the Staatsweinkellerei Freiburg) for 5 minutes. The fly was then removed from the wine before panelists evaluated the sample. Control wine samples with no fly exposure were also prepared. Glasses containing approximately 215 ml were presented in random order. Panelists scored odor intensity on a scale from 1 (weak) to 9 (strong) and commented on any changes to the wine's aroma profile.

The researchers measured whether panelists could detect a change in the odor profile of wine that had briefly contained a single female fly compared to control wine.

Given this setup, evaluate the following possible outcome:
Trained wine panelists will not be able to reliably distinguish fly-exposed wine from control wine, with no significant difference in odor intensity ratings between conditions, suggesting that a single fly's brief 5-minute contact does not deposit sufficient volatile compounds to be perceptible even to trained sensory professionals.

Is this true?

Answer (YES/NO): NO